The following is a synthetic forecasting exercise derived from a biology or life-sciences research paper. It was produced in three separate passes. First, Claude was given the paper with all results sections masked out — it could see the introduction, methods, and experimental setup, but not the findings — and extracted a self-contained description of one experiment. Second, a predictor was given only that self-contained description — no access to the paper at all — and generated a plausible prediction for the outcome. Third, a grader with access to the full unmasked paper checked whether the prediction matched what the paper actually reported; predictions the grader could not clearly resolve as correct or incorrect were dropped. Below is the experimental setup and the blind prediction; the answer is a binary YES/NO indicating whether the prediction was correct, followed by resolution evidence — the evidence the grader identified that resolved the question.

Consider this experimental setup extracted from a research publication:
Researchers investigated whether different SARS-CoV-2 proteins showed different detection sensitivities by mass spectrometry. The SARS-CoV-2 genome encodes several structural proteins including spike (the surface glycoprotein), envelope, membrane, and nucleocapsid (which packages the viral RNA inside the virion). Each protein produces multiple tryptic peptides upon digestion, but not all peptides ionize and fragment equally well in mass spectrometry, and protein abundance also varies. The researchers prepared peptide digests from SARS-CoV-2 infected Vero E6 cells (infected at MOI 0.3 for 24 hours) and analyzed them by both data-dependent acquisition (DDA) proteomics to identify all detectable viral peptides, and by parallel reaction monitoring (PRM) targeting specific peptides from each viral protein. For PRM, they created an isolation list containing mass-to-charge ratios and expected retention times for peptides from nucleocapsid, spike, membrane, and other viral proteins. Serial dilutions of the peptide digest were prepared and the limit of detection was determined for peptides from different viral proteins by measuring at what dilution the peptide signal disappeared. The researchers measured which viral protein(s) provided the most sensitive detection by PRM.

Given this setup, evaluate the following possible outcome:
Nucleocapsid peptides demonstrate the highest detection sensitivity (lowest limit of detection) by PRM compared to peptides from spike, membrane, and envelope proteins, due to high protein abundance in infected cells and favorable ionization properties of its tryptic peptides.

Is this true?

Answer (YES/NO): YES